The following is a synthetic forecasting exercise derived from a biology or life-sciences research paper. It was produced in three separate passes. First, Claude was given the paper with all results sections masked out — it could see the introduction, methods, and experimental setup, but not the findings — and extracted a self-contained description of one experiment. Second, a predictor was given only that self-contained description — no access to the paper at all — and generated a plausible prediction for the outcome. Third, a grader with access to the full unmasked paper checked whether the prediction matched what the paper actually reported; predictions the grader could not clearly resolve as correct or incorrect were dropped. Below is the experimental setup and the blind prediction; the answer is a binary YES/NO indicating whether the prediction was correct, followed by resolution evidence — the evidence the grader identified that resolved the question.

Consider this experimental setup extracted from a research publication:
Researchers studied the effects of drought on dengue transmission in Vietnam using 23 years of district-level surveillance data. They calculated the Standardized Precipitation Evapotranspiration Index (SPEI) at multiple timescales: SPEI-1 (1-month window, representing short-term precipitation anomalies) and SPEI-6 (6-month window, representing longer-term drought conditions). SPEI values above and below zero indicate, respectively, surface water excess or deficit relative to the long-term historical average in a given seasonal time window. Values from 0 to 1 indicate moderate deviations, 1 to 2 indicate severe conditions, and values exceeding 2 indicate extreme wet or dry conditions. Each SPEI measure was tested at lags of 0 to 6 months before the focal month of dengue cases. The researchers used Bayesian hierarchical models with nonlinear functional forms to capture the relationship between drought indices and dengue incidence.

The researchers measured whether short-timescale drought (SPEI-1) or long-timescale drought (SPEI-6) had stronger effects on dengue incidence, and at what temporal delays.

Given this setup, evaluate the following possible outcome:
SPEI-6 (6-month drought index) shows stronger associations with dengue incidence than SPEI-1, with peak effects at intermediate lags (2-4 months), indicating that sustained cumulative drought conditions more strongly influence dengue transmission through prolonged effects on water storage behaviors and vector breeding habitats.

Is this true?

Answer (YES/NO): NO